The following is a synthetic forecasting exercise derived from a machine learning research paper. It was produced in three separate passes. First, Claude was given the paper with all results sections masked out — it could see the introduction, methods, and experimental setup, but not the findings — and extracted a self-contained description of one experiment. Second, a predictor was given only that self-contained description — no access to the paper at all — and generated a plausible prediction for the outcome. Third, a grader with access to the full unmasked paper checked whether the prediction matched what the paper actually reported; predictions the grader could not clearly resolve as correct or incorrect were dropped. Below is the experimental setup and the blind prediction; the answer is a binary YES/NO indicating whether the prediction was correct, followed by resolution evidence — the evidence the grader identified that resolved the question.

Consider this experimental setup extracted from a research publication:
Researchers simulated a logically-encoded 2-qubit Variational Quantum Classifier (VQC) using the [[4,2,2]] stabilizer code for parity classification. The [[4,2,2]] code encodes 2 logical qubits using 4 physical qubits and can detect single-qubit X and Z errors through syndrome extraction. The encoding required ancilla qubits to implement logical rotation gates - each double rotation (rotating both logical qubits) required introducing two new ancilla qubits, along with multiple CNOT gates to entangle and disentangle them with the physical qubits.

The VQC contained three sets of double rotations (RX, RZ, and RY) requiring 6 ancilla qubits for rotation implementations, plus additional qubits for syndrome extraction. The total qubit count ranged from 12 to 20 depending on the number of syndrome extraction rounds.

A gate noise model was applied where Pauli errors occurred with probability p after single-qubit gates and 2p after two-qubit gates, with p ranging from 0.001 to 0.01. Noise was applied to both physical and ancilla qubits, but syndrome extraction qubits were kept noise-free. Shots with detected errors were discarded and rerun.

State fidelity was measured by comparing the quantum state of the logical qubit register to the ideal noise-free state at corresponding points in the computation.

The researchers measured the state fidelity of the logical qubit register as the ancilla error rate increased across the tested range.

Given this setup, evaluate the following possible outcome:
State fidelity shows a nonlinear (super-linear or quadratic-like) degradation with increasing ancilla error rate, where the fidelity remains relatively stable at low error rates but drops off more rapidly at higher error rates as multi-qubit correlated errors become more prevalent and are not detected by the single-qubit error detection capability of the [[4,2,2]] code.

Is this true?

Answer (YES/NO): NO